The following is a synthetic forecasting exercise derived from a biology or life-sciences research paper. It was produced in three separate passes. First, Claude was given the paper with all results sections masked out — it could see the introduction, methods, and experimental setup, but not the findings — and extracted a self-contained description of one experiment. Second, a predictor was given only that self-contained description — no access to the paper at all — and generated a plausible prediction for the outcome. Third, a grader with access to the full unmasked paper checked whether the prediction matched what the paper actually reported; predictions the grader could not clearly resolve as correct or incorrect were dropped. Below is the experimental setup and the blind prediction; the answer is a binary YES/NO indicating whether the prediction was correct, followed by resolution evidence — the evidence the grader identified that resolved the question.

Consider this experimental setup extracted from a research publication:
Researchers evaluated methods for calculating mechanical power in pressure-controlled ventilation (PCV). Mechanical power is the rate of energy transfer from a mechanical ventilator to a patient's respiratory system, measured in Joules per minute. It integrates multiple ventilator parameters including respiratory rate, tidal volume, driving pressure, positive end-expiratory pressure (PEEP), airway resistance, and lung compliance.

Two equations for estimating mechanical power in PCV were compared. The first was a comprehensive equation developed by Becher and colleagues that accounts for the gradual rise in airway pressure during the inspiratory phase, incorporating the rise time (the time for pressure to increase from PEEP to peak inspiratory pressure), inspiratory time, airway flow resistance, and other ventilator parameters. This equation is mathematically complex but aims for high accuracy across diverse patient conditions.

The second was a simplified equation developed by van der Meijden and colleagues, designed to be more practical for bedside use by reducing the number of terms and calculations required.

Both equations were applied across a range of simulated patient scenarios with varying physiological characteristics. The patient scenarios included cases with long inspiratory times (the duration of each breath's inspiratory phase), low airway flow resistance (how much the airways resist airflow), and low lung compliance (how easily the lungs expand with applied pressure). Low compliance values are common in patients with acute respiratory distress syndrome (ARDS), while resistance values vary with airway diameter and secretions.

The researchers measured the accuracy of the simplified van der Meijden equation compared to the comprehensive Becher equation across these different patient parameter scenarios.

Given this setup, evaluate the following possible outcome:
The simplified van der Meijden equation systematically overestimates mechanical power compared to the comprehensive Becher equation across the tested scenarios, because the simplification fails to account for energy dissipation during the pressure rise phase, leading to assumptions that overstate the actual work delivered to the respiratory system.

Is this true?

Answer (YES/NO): NO